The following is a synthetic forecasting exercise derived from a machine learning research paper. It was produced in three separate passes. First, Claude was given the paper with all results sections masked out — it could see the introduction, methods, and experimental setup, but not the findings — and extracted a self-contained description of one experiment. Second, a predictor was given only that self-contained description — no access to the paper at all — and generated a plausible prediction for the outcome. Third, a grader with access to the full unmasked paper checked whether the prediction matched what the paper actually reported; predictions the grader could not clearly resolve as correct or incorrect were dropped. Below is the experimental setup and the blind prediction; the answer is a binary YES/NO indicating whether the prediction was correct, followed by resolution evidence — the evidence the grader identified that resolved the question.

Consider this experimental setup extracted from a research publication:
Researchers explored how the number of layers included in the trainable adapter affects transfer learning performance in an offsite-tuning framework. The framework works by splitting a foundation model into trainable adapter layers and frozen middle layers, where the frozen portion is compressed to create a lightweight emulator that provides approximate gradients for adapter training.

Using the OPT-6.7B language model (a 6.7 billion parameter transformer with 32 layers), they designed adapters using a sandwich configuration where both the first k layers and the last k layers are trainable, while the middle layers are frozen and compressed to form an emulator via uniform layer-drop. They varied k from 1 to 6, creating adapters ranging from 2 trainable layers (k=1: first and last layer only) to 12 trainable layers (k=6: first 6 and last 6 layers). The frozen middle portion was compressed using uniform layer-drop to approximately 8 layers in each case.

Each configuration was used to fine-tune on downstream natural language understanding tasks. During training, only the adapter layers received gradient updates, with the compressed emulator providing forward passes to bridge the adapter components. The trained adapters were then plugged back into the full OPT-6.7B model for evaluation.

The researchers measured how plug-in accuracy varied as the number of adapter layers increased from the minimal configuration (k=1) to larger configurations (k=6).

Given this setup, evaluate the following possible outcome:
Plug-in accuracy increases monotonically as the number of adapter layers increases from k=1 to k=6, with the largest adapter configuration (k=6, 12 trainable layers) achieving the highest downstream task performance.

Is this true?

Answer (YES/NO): NO